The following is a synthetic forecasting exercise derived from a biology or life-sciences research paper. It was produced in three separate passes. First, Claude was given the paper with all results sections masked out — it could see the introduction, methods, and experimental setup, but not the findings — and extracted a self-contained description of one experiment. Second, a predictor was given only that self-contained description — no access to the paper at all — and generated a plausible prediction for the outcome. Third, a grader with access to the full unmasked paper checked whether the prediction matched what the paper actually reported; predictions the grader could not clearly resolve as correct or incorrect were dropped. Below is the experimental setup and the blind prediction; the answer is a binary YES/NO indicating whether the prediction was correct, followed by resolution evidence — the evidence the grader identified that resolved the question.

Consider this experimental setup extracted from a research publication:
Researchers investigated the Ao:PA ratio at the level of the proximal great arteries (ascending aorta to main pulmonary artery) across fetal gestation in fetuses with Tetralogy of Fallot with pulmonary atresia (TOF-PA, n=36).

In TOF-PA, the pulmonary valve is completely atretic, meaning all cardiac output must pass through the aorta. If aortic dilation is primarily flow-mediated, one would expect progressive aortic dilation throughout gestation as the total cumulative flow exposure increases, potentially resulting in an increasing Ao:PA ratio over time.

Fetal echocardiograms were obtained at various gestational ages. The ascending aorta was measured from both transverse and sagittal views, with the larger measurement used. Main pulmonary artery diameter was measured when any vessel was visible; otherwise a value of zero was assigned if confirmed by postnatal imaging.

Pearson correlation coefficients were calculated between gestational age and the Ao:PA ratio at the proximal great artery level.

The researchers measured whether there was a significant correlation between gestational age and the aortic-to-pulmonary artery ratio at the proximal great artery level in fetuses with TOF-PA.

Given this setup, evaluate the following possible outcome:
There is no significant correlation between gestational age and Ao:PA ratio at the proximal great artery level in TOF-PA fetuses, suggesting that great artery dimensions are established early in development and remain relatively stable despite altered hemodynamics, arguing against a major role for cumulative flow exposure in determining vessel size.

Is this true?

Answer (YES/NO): YES